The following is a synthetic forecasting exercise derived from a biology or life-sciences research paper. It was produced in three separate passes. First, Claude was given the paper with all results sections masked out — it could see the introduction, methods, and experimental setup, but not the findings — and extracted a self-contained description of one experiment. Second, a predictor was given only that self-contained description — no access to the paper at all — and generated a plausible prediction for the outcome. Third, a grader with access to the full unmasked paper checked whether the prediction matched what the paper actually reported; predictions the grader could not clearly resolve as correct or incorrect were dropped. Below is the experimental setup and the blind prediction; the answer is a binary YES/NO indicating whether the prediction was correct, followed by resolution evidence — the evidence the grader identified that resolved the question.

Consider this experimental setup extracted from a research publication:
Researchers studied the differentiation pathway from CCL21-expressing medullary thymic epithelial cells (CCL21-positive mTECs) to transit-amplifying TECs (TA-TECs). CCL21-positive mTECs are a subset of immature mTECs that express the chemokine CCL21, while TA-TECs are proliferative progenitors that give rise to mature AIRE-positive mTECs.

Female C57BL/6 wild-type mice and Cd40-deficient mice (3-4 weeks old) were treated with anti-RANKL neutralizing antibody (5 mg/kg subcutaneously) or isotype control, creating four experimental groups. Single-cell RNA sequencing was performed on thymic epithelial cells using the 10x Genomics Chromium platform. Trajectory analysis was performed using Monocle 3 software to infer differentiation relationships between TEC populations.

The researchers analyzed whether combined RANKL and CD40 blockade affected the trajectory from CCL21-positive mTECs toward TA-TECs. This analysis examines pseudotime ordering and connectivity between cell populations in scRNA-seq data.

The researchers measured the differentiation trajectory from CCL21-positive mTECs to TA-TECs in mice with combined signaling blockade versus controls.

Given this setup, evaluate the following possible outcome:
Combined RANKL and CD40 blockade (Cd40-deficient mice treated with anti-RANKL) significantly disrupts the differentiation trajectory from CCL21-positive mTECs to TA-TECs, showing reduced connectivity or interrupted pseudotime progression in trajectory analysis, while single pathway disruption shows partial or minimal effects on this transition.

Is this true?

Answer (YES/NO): YES